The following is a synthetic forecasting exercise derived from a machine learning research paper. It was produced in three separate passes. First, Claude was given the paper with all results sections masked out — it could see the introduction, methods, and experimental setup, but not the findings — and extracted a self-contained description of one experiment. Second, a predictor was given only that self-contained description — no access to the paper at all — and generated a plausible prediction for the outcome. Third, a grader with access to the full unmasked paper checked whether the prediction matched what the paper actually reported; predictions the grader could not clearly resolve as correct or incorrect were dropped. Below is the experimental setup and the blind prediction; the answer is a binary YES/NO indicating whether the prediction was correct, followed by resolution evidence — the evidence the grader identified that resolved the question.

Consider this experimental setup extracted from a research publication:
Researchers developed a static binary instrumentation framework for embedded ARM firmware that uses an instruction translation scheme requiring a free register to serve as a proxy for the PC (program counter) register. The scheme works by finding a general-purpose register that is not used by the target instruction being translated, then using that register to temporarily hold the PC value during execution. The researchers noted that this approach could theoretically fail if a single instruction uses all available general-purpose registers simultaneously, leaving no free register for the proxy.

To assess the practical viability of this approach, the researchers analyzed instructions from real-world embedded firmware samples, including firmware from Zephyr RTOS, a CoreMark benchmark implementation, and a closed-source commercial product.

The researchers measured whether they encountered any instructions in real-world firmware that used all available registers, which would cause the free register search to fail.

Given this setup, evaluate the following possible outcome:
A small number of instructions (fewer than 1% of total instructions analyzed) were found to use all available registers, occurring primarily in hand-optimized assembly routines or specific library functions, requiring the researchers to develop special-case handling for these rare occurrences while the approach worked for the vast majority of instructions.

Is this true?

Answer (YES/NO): NO